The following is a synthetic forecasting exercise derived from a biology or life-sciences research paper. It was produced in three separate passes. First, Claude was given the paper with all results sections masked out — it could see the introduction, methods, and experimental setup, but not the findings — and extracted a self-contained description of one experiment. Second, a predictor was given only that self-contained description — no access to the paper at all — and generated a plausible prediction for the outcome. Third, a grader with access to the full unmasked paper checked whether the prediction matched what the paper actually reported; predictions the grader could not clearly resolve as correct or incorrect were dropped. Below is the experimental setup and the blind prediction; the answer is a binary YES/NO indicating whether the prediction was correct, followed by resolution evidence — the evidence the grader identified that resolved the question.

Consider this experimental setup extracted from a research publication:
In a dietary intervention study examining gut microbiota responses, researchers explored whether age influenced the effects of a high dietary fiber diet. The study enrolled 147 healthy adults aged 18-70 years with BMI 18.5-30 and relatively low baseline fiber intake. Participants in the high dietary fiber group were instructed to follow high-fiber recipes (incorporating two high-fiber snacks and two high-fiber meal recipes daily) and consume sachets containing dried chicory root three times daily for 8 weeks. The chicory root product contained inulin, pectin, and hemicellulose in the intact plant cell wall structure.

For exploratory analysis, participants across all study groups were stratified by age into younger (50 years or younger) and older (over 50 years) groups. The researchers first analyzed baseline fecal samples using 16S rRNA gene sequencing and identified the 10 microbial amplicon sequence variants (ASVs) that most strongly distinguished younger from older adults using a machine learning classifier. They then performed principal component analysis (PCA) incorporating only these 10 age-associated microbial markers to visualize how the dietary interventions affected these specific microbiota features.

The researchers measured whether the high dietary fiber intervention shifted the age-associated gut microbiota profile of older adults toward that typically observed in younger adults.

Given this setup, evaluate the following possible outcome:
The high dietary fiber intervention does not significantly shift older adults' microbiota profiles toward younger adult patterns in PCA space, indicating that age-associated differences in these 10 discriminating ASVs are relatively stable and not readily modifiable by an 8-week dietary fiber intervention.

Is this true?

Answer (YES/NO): YES